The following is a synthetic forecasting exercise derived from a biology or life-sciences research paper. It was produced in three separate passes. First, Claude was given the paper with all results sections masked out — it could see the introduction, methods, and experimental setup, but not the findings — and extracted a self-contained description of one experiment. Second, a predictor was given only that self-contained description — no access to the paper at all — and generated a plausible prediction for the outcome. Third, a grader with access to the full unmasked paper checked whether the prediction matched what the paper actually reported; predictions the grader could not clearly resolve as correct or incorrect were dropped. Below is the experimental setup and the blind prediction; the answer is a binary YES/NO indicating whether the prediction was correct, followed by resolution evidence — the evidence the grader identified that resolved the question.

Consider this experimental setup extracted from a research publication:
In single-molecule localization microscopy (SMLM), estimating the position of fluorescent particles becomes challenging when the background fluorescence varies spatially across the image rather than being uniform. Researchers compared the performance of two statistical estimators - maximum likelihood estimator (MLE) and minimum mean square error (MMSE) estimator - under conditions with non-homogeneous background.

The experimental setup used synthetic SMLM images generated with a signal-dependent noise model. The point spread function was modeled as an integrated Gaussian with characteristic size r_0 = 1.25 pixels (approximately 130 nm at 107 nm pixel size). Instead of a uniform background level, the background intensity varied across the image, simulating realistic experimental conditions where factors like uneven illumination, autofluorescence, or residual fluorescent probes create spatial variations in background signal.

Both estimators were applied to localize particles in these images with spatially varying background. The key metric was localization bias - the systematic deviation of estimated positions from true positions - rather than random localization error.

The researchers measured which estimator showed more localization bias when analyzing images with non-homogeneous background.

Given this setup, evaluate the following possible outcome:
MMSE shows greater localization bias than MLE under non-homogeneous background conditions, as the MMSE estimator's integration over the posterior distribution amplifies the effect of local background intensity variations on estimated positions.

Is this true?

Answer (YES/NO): NO